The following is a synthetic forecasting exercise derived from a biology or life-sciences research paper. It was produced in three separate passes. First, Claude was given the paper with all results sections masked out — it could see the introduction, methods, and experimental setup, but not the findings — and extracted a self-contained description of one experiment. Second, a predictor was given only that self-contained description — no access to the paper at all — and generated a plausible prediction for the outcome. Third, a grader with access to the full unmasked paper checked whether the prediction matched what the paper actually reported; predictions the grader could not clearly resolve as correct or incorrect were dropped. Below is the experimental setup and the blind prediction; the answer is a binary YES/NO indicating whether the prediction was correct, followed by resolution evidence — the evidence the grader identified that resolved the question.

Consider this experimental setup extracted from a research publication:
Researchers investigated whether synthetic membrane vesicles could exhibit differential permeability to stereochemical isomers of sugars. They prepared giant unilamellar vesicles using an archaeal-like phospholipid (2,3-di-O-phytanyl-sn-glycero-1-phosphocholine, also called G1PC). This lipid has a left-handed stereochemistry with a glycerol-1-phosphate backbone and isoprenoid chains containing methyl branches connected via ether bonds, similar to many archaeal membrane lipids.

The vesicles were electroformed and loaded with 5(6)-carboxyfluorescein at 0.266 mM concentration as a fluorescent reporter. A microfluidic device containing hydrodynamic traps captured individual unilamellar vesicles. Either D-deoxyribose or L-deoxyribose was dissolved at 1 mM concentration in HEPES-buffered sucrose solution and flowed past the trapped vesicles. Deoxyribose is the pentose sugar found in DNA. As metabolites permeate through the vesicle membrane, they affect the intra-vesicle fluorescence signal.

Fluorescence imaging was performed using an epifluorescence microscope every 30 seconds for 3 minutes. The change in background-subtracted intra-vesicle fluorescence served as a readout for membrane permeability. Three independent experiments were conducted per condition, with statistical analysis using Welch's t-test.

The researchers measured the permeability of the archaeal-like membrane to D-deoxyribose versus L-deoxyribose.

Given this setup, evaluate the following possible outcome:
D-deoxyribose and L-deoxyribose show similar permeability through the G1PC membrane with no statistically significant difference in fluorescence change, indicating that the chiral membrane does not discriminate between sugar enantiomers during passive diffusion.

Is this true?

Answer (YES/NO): NO